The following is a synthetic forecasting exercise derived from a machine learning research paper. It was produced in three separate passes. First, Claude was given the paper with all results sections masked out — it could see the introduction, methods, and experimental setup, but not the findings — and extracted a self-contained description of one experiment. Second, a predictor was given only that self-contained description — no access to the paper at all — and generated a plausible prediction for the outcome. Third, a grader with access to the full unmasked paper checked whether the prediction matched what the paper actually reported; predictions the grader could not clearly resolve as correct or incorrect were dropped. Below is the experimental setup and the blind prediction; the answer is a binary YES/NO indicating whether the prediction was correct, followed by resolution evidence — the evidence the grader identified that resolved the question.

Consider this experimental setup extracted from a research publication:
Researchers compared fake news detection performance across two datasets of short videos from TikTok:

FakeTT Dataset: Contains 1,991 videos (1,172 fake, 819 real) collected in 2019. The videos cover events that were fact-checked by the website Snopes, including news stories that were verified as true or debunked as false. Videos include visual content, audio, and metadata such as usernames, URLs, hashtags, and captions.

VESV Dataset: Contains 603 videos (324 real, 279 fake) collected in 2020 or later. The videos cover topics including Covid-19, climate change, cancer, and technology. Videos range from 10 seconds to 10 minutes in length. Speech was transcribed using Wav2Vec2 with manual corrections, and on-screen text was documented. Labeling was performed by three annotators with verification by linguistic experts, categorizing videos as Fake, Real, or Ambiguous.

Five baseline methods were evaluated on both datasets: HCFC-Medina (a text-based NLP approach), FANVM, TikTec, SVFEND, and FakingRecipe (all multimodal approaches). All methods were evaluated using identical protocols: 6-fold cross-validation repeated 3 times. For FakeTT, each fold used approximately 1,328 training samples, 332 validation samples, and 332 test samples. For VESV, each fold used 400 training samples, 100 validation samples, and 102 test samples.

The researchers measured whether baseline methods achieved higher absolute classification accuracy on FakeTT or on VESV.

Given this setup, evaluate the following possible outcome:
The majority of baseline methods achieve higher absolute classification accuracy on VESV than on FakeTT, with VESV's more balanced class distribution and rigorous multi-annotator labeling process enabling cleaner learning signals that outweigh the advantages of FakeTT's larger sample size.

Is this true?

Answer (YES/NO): NO